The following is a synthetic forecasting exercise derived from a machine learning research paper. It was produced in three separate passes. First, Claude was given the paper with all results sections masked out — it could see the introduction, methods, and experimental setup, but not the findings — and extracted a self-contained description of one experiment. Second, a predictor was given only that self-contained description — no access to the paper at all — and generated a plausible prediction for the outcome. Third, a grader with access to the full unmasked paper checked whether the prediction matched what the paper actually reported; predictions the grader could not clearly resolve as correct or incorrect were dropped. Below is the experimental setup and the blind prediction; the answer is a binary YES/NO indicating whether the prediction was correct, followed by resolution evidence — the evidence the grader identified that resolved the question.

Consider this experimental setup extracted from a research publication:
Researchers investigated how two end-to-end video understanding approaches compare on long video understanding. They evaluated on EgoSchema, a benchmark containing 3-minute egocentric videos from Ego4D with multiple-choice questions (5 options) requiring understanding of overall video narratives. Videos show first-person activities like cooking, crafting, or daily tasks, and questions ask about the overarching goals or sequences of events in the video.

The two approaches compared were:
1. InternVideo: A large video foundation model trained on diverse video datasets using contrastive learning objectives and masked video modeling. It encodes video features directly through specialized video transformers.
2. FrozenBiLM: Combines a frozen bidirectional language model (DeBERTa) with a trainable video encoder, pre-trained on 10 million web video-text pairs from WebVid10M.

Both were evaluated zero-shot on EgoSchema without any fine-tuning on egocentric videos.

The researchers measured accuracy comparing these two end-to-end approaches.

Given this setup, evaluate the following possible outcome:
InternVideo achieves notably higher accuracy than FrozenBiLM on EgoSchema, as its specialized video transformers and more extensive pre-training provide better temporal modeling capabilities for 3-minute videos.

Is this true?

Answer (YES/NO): YES